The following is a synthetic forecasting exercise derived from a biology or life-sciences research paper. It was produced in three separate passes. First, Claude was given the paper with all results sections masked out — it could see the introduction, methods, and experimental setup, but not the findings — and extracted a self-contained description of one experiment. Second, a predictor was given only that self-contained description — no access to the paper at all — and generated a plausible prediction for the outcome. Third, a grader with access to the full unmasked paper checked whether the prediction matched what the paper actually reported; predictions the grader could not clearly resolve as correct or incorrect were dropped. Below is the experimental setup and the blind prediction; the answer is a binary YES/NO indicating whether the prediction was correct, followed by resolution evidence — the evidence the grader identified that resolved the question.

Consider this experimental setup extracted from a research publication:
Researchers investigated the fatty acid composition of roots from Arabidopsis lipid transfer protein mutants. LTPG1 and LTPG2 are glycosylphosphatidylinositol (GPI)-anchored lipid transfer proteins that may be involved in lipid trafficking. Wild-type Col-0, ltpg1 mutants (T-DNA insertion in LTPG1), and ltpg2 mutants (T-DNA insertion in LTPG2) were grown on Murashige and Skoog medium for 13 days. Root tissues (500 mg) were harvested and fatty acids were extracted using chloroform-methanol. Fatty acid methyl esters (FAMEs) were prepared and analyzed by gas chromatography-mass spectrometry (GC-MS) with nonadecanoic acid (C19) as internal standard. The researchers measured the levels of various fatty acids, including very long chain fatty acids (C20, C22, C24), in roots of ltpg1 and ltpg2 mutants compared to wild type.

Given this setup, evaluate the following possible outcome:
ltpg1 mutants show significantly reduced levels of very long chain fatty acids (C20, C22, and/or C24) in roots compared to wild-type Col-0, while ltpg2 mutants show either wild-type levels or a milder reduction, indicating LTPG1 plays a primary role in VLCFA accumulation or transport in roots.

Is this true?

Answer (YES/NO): NO